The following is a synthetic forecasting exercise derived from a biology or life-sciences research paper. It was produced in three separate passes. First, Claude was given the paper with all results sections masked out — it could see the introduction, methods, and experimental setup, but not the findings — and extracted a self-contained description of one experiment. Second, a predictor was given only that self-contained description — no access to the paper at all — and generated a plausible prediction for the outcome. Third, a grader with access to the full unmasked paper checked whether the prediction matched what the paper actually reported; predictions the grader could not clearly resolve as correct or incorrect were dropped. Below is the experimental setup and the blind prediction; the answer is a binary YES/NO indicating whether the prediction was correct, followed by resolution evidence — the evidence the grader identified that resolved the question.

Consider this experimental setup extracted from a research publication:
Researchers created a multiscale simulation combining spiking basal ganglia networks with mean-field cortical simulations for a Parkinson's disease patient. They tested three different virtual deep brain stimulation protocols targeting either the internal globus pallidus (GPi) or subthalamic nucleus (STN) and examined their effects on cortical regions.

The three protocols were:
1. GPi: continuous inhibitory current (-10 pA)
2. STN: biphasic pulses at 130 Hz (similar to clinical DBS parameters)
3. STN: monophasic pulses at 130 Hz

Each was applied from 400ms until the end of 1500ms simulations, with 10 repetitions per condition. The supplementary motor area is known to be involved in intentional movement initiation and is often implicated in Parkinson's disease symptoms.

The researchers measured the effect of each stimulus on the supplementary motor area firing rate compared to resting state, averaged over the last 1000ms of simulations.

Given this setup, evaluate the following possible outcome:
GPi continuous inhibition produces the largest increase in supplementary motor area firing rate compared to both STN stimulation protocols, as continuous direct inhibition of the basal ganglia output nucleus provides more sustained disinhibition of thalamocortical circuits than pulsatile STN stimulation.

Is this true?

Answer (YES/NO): NO